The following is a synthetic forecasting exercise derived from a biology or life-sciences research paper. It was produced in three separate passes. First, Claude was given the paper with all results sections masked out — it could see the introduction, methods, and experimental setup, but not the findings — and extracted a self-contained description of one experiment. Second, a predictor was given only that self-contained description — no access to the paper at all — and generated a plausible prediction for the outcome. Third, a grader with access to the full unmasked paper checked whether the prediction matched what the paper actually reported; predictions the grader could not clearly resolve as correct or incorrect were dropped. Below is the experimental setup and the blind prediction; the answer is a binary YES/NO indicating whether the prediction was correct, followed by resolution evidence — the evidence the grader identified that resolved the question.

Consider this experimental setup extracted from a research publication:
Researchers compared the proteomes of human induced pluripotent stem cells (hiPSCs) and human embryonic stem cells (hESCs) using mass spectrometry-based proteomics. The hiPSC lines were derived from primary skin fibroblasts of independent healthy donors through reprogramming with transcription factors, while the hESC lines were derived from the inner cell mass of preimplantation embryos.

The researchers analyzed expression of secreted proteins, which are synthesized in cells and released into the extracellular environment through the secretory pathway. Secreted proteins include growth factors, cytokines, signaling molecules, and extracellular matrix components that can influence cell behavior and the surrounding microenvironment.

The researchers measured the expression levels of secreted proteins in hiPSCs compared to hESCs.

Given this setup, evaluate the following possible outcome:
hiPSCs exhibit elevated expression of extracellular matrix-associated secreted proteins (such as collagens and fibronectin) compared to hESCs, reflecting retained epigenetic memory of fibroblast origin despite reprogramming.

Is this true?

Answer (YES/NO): NO